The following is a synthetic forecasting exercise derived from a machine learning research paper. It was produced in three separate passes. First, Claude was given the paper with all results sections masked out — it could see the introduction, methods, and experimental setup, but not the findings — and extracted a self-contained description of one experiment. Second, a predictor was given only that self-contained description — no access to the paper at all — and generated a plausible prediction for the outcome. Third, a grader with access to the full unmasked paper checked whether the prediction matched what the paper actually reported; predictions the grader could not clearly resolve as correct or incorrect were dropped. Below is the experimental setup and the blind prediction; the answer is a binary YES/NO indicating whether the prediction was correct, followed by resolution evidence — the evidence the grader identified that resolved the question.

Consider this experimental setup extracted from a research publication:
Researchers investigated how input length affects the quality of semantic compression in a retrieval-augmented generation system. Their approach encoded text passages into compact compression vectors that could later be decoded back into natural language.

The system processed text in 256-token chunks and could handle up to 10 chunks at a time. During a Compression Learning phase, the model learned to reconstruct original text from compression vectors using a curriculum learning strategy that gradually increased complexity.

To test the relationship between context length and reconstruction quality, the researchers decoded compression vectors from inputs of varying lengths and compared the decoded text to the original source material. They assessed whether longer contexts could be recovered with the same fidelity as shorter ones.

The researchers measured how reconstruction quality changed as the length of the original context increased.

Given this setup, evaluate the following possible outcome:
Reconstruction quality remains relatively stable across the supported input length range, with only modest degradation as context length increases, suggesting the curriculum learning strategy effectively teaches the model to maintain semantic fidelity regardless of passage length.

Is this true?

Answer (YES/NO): NO